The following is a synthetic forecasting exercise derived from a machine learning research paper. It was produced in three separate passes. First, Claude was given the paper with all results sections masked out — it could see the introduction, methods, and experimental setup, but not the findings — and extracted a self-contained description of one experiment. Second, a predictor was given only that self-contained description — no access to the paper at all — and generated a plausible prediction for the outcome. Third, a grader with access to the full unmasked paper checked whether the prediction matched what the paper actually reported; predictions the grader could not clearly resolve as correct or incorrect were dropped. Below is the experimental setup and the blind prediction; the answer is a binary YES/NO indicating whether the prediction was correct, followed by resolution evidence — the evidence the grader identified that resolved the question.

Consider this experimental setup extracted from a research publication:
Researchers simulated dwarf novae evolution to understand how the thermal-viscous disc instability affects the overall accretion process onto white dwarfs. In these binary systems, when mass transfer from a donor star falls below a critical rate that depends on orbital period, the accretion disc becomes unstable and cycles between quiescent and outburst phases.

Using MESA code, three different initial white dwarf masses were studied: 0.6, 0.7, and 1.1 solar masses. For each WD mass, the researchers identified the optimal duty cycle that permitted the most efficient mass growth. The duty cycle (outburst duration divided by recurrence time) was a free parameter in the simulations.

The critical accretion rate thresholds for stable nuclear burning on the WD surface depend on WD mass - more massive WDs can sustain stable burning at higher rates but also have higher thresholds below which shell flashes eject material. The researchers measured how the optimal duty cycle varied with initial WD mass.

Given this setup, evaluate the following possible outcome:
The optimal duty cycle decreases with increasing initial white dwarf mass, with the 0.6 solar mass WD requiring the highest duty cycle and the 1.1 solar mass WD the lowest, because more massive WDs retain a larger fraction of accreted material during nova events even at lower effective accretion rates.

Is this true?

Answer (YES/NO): YES